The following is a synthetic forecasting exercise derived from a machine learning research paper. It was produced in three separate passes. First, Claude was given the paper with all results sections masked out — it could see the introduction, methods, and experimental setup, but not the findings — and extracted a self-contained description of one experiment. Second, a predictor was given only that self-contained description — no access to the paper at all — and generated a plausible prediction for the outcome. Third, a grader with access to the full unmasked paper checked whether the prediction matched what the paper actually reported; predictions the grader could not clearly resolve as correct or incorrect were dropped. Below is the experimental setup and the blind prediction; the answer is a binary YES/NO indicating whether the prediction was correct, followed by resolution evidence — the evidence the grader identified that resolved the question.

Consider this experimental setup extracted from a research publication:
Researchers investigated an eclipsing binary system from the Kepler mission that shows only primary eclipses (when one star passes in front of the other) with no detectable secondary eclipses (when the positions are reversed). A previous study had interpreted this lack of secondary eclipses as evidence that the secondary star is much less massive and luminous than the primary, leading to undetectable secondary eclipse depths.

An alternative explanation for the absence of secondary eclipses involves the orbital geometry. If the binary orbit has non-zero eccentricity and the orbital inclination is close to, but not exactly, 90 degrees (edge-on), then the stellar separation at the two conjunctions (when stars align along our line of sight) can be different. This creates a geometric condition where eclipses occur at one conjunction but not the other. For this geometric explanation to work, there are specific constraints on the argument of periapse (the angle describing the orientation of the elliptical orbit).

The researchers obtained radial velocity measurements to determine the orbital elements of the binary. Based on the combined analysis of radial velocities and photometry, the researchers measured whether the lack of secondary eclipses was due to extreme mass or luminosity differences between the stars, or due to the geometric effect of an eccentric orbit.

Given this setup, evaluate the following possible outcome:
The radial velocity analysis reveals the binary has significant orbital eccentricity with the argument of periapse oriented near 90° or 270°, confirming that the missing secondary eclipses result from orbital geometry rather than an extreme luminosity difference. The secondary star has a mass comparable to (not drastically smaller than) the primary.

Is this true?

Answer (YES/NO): YES